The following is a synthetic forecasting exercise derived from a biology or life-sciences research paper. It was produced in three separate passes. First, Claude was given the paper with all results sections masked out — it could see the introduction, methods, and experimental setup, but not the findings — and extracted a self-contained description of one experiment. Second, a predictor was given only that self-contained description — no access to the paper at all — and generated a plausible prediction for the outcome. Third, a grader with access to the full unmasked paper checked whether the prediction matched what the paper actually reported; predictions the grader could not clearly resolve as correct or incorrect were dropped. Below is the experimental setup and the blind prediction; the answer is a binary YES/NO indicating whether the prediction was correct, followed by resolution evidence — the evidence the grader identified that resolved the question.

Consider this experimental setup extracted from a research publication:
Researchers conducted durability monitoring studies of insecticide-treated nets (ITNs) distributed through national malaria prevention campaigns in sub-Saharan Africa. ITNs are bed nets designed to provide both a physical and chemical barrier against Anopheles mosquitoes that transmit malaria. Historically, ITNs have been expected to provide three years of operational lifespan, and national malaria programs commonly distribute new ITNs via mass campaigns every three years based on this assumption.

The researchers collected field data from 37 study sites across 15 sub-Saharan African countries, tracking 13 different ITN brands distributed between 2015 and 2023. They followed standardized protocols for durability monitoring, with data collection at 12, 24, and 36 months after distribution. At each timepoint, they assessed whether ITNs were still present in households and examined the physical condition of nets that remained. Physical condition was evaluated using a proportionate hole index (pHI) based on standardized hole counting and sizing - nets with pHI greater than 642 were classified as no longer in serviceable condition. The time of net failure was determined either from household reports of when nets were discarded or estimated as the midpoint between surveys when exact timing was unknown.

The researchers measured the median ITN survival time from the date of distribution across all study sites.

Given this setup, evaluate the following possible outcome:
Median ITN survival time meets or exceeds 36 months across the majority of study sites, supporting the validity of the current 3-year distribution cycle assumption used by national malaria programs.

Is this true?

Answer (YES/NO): NO